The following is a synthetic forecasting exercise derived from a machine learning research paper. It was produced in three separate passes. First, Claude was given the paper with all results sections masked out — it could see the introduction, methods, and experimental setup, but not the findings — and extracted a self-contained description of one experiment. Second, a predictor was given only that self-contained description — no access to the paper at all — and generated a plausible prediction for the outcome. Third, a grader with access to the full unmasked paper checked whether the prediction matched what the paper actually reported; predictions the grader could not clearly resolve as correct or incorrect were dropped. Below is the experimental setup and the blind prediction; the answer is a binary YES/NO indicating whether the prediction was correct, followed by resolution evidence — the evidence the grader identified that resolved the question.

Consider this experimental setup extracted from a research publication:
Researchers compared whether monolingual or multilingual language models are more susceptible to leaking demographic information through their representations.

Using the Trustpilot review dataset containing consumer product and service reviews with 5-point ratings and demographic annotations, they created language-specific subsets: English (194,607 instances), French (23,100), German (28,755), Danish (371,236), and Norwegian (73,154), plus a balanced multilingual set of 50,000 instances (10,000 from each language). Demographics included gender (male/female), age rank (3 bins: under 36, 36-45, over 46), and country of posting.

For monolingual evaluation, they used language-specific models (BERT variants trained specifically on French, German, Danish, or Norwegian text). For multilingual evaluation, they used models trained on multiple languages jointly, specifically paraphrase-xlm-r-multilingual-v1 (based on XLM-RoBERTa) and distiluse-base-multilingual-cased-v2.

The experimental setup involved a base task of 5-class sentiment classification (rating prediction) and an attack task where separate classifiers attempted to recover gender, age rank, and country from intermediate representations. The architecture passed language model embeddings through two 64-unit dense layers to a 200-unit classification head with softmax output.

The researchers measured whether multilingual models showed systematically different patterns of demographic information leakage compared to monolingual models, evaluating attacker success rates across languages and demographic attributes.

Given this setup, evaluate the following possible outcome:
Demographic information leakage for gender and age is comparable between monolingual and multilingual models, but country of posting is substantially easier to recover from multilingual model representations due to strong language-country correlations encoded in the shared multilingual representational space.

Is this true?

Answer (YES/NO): NO